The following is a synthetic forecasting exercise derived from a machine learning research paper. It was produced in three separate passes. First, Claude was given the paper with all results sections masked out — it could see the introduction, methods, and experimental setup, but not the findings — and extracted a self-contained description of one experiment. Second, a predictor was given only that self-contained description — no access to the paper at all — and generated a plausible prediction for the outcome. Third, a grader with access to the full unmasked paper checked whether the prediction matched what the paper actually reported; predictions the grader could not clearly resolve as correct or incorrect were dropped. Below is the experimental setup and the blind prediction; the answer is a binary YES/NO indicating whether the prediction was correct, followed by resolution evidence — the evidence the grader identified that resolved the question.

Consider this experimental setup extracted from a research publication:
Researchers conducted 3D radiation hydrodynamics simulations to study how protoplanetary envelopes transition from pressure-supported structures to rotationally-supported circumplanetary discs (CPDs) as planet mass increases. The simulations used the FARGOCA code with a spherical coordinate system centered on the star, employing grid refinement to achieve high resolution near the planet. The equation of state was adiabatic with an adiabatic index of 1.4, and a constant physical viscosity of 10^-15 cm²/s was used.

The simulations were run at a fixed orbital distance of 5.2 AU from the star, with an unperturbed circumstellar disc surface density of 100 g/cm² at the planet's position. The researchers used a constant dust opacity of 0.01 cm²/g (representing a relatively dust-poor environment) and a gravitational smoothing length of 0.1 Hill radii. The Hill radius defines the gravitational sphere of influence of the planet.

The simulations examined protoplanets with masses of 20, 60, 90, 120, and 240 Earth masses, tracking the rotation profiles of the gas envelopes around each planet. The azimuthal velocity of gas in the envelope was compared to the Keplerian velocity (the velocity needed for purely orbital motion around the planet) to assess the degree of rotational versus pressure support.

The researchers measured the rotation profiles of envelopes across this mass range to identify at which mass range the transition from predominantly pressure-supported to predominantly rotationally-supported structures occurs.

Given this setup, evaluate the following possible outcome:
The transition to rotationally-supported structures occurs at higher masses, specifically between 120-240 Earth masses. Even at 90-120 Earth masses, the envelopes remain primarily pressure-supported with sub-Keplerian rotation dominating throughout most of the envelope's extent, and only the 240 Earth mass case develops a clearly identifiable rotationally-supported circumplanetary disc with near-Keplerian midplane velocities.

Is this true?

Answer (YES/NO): YES